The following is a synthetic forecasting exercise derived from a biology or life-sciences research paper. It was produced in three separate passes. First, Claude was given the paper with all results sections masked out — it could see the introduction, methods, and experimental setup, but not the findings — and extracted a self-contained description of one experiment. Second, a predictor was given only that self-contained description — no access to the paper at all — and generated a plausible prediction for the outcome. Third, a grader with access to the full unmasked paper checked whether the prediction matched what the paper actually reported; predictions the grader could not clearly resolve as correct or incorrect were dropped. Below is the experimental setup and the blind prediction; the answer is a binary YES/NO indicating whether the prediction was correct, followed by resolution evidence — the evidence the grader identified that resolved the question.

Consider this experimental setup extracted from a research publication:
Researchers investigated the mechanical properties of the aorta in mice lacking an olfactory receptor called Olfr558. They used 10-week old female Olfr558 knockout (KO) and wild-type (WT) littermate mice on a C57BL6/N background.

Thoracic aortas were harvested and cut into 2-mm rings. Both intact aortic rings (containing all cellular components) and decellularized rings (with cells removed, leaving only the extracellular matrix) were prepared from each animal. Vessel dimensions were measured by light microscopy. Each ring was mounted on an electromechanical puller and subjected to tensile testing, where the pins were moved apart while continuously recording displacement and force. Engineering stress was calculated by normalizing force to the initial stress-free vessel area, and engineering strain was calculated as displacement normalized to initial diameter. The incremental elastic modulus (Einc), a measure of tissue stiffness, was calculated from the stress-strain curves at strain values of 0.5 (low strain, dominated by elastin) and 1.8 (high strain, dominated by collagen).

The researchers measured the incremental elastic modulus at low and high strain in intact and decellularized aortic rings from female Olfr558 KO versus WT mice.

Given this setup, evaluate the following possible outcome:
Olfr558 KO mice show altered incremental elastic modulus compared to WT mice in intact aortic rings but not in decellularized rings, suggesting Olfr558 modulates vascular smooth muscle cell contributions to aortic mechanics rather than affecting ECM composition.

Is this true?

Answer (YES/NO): NO